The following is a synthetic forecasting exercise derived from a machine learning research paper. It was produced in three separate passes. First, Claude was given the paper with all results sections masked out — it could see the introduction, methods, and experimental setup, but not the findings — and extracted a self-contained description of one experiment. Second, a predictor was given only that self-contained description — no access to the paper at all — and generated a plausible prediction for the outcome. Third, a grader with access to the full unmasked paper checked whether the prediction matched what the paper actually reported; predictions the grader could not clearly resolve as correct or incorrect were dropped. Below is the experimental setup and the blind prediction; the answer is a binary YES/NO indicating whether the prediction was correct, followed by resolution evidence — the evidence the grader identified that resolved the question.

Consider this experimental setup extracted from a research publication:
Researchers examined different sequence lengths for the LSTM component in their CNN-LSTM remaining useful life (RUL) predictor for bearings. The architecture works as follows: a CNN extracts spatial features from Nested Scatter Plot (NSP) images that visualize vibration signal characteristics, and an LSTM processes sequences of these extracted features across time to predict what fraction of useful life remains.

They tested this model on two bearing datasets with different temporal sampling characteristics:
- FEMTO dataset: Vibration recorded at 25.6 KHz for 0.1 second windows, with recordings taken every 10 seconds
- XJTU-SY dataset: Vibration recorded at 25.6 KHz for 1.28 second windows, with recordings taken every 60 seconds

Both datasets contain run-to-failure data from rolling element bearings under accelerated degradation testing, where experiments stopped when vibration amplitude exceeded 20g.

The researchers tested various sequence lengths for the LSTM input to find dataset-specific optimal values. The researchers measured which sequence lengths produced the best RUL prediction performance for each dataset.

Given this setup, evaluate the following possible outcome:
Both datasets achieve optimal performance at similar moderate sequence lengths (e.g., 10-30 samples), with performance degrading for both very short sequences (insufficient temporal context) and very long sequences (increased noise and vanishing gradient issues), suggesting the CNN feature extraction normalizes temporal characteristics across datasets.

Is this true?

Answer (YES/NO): NO